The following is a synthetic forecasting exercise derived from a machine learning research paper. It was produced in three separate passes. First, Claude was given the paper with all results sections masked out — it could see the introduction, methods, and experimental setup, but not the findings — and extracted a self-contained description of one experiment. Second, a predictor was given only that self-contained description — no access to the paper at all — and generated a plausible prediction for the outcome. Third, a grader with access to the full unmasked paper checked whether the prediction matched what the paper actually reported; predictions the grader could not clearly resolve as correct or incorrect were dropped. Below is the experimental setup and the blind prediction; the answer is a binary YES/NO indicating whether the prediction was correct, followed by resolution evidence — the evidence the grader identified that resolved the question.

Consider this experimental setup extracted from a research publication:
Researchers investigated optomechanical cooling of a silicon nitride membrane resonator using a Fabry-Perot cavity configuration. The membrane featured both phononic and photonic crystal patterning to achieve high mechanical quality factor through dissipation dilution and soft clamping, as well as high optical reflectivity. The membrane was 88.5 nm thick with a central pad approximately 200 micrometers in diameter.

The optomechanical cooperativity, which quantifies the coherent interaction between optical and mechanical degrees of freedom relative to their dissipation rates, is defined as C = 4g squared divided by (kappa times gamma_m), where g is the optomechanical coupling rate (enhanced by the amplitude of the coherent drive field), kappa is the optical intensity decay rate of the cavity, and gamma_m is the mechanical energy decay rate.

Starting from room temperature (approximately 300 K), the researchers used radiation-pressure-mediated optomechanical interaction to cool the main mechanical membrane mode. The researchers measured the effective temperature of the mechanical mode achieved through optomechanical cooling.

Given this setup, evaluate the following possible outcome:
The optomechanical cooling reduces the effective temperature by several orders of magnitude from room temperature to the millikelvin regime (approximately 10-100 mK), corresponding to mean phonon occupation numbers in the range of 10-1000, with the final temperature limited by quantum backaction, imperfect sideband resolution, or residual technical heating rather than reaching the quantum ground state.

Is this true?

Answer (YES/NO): NO